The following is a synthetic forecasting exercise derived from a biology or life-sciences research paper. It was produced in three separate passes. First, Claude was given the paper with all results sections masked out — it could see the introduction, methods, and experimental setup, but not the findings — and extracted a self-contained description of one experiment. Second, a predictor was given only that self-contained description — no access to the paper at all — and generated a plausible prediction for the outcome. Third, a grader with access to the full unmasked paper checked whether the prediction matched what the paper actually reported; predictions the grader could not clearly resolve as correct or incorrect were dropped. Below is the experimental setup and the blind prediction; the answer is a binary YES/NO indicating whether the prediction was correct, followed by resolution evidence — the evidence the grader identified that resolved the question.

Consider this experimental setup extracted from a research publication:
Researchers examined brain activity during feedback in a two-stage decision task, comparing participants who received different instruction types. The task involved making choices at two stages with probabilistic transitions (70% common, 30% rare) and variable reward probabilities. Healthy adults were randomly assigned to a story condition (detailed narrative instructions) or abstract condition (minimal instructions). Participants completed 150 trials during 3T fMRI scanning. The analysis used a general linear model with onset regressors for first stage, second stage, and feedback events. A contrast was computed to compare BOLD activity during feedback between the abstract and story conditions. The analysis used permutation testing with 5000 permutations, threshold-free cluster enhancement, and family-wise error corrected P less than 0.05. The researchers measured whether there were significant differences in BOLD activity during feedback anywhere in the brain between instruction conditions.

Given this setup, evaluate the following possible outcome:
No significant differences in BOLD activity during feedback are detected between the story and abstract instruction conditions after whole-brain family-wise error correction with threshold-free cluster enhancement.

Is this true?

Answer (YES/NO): NO